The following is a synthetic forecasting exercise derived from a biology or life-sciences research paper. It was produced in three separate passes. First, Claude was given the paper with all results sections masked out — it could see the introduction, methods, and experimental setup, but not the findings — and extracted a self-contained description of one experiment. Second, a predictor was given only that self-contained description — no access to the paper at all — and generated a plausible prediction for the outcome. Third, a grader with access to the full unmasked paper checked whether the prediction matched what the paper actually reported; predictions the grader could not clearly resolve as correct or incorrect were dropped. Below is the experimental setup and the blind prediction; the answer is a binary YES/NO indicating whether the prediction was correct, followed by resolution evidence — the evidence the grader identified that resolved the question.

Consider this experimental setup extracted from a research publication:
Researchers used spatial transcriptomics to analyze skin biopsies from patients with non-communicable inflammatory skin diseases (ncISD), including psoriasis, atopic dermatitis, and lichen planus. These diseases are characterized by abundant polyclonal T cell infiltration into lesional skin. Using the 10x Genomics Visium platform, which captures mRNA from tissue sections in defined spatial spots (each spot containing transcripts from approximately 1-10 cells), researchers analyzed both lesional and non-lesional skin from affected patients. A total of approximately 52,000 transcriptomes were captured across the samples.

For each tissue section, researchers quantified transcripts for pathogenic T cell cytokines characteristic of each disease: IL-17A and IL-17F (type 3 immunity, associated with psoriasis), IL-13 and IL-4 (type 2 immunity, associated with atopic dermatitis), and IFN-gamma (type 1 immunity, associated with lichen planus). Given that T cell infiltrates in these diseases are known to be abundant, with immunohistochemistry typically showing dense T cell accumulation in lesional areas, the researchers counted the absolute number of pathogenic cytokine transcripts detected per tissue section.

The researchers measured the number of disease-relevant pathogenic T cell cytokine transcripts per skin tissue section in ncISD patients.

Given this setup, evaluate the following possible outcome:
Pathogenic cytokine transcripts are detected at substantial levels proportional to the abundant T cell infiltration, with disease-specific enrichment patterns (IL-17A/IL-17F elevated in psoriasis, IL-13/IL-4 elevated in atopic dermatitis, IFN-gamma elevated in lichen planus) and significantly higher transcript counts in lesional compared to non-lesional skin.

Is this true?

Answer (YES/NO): NO